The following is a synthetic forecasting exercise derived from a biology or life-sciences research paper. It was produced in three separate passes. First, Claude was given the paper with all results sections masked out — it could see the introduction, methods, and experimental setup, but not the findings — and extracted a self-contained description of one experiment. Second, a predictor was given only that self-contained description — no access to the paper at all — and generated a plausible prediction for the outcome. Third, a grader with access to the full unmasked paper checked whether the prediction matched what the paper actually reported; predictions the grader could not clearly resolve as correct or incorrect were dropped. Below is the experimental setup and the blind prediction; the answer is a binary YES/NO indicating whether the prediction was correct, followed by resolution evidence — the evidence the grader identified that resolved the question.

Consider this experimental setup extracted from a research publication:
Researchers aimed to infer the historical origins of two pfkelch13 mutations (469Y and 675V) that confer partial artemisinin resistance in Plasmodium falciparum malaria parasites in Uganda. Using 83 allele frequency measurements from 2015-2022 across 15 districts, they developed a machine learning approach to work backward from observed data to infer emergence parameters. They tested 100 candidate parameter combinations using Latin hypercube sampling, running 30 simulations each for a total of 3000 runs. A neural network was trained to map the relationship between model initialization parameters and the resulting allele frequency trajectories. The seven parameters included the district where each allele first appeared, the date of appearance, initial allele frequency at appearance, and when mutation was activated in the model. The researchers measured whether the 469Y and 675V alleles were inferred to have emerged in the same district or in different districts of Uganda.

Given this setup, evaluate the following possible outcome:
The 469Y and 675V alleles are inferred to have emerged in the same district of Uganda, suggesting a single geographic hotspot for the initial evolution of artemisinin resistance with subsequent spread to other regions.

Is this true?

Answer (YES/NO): NO